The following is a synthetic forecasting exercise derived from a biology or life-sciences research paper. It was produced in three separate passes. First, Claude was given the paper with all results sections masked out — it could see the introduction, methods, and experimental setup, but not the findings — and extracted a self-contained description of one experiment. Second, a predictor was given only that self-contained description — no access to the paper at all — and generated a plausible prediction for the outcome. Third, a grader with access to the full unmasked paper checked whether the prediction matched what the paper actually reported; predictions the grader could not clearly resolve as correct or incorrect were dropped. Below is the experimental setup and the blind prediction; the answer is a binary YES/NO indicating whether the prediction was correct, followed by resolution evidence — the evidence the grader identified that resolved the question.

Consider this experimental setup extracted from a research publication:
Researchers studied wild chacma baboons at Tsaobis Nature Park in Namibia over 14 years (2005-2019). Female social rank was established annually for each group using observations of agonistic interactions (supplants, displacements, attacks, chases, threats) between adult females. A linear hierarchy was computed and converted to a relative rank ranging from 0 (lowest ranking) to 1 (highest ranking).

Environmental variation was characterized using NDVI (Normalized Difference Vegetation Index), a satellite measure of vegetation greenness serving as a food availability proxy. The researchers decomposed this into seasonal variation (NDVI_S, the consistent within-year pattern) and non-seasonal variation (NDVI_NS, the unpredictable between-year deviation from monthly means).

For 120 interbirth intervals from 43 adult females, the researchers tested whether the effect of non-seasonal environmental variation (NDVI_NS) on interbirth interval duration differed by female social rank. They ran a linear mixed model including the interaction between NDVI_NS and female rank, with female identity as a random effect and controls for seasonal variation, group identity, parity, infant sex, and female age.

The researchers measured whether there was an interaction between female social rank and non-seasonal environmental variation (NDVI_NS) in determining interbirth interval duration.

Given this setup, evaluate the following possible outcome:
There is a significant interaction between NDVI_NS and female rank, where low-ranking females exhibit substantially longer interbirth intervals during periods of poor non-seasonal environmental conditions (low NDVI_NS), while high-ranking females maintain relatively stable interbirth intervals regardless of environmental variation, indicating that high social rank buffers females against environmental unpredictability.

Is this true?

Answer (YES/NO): NO